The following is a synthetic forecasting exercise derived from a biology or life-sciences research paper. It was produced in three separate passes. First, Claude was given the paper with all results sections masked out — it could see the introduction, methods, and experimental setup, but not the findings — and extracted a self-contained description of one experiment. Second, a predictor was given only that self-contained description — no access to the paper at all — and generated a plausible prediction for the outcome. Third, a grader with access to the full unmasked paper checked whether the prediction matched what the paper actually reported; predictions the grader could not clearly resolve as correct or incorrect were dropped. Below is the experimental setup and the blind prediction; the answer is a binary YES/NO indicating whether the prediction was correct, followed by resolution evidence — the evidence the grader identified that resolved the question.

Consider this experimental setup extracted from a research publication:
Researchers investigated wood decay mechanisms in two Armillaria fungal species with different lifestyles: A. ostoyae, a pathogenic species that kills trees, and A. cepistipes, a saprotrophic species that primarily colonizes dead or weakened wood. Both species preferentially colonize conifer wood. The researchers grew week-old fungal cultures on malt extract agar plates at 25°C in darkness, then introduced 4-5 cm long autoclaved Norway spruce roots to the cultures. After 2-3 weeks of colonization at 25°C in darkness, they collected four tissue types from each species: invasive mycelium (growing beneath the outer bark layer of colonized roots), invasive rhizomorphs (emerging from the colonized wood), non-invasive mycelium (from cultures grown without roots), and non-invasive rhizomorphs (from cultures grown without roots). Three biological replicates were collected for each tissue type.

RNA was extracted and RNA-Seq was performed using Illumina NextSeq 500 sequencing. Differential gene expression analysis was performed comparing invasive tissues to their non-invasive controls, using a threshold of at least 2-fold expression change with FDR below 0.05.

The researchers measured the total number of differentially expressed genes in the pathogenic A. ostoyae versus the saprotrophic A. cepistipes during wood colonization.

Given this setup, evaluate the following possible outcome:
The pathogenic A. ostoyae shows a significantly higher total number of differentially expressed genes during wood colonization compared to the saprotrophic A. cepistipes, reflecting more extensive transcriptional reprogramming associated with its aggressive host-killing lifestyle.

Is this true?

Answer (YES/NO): NO